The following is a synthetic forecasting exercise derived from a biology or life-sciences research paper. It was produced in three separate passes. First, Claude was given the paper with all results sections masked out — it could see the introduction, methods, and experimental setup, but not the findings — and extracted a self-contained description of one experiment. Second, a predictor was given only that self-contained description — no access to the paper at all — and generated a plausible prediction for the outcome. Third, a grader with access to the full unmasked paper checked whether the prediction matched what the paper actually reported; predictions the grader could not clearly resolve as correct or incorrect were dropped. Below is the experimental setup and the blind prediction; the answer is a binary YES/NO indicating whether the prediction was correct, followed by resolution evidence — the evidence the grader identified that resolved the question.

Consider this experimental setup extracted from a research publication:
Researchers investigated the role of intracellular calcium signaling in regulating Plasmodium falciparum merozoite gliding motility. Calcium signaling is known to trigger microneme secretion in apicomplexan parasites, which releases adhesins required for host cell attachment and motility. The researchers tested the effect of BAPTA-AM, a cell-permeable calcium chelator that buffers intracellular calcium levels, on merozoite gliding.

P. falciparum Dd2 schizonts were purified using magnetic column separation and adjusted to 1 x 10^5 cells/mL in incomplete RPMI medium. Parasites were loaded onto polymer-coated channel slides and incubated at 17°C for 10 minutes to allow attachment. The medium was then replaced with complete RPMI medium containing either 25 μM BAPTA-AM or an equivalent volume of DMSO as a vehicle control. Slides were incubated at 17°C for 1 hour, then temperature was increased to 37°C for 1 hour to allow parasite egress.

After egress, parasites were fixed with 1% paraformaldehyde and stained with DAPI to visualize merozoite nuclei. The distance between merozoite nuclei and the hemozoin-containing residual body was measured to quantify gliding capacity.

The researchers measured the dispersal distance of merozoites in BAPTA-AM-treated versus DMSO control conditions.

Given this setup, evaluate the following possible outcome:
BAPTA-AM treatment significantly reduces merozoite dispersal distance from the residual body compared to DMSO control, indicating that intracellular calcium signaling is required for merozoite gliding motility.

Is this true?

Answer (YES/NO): YES